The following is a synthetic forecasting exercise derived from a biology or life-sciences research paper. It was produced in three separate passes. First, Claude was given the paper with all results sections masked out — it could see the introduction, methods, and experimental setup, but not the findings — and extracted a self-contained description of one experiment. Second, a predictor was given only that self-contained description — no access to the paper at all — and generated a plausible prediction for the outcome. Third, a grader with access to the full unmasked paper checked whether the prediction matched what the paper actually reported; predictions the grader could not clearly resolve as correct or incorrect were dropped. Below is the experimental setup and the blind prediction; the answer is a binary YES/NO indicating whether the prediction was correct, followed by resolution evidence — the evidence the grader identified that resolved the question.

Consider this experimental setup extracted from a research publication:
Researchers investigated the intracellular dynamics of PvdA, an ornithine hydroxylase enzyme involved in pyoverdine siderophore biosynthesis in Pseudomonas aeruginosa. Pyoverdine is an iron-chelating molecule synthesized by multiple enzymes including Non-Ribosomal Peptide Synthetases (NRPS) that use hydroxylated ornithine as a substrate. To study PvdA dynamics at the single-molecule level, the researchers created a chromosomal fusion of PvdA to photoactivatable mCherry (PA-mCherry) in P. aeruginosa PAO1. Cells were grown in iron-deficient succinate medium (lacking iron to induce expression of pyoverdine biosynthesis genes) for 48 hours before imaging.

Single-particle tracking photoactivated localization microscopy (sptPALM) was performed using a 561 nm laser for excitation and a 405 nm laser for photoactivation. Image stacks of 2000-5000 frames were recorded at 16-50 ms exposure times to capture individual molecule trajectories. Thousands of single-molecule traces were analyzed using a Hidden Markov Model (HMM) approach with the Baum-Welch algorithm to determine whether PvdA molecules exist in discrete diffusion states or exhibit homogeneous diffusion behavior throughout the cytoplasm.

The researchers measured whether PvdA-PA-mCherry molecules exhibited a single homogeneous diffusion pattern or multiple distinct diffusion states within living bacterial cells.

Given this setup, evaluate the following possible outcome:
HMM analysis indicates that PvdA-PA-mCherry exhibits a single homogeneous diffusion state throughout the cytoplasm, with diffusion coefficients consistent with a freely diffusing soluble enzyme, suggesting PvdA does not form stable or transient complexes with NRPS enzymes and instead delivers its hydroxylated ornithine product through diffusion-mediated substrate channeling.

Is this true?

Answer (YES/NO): NO